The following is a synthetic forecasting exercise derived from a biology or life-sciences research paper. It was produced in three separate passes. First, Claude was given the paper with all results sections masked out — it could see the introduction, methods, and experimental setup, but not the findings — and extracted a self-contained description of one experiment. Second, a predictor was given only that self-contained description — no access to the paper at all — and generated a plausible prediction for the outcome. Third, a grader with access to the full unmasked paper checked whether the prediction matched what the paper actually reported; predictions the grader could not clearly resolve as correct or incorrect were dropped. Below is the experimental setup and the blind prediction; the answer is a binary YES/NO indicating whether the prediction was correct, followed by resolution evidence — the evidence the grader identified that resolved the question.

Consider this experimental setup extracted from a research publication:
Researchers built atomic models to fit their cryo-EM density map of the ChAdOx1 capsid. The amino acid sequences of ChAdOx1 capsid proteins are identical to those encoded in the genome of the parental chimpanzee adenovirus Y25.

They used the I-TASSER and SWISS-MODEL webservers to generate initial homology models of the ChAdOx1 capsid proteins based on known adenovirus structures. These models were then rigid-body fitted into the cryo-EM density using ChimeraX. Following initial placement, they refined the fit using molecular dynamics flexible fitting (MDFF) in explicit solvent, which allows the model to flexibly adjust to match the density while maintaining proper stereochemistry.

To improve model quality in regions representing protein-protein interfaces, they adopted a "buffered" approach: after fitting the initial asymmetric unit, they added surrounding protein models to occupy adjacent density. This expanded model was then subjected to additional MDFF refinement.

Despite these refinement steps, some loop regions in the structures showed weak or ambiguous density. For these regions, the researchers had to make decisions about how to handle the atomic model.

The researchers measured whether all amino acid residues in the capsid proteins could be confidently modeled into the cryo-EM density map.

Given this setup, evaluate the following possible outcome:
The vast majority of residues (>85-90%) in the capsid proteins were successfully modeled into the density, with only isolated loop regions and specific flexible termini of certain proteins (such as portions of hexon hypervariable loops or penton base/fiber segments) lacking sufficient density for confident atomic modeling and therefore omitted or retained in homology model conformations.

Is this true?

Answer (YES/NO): NO